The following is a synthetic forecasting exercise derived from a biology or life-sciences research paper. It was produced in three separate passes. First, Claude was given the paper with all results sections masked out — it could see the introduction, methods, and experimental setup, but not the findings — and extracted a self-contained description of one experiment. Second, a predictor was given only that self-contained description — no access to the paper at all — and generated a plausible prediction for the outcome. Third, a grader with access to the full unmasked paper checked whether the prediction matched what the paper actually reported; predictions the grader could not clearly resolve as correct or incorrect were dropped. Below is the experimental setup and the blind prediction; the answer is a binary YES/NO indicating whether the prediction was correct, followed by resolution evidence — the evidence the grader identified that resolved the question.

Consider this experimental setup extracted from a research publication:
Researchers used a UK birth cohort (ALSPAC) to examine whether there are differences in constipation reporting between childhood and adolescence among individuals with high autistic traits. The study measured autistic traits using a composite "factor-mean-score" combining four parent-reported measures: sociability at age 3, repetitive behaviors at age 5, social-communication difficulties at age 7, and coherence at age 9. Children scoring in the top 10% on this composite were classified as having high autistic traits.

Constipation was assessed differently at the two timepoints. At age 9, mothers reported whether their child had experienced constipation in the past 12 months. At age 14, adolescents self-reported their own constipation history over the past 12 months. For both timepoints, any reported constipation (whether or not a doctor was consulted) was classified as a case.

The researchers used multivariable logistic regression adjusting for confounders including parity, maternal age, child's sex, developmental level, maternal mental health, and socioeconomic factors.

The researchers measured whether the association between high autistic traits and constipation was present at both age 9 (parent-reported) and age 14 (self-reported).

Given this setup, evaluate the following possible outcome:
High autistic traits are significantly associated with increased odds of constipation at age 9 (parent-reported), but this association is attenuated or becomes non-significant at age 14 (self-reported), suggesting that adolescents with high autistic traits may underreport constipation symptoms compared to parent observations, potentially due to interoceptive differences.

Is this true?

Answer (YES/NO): NO